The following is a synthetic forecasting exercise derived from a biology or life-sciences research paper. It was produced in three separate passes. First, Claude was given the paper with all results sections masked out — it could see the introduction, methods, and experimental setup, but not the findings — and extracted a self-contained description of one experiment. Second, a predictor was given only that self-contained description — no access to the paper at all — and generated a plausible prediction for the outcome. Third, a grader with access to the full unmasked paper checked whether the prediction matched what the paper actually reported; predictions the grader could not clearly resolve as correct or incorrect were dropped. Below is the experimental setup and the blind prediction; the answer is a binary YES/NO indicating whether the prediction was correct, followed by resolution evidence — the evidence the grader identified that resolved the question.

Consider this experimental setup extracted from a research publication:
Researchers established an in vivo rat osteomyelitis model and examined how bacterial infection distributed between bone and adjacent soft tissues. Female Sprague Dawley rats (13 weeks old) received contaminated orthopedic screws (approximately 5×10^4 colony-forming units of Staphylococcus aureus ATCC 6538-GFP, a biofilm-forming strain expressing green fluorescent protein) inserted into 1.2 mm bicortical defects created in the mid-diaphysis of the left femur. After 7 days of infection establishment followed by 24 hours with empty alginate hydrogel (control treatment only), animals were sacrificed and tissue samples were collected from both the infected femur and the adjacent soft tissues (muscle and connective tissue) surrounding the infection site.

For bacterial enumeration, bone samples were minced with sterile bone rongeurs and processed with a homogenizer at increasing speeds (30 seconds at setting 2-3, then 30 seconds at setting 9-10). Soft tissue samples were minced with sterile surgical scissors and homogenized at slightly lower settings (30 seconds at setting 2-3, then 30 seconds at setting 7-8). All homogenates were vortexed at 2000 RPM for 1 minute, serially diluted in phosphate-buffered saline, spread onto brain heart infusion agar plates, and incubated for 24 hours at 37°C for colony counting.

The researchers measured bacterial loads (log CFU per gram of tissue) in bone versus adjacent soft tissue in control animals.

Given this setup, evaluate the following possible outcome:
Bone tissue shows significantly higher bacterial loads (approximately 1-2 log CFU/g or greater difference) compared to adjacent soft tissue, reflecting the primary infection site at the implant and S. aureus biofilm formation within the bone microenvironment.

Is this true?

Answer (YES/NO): NO